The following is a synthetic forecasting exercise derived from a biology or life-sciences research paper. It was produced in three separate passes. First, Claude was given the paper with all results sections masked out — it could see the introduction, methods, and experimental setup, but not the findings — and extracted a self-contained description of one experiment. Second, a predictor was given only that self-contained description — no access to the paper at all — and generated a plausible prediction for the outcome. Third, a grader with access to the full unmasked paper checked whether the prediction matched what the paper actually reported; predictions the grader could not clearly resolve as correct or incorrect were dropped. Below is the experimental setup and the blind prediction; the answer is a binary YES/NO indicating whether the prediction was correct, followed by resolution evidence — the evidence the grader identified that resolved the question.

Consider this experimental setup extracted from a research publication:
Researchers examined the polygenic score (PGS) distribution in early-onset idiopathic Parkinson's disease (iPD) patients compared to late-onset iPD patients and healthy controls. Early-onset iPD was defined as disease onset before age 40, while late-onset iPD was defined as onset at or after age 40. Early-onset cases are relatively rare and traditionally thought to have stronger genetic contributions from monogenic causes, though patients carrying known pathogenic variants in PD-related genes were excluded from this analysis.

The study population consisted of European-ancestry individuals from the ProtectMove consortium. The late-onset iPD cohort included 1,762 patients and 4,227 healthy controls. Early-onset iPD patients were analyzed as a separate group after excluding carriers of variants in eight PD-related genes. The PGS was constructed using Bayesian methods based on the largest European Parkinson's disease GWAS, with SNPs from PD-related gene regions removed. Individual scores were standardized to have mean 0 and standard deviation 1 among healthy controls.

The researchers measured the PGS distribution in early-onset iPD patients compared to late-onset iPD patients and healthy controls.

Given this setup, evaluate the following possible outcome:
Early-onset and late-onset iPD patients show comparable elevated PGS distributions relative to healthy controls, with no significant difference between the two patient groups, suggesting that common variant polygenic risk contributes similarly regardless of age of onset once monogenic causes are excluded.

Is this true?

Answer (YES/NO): NO